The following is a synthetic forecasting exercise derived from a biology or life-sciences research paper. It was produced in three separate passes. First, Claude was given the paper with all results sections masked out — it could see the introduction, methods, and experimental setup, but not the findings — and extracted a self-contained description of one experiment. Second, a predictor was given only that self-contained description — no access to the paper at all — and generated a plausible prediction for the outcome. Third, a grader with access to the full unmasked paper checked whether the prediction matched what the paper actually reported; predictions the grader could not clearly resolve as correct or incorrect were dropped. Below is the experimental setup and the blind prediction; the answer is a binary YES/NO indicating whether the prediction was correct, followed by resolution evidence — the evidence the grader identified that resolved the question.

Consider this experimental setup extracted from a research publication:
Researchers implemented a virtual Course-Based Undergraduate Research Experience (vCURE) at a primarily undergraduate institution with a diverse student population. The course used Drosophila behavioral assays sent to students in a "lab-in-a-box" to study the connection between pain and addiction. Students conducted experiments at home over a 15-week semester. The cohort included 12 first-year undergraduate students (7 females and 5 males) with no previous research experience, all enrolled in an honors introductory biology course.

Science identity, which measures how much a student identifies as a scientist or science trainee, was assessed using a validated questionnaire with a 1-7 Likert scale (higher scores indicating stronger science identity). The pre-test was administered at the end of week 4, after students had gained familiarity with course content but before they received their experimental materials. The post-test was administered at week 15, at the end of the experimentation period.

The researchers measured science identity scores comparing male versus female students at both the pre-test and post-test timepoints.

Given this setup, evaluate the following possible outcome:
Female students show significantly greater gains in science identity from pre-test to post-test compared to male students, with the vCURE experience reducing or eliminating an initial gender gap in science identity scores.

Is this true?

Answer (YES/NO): NO